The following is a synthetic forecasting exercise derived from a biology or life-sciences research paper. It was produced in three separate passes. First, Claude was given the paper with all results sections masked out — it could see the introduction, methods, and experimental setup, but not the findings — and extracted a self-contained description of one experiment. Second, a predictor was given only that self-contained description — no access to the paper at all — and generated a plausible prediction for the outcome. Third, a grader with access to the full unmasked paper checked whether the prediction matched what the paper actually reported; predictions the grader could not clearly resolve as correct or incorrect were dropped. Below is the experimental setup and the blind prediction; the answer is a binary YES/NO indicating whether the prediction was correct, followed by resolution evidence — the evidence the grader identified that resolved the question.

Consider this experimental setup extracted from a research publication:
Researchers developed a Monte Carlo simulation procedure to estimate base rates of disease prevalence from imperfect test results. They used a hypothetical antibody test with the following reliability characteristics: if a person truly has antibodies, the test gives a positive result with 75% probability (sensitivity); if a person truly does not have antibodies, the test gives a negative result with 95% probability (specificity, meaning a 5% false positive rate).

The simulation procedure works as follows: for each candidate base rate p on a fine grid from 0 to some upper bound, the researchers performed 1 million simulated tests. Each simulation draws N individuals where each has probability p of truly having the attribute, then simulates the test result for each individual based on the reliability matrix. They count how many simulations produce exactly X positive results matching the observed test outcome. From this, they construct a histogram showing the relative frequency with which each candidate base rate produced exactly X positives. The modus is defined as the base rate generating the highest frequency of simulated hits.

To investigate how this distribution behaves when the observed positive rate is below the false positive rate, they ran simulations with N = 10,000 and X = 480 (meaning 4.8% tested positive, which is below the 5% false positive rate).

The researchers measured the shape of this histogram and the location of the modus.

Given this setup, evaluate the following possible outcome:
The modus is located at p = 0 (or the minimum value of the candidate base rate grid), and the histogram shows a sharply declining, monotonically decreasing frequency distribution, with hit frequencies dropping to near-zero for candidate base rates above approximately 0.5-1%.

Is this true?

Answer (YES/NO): YES